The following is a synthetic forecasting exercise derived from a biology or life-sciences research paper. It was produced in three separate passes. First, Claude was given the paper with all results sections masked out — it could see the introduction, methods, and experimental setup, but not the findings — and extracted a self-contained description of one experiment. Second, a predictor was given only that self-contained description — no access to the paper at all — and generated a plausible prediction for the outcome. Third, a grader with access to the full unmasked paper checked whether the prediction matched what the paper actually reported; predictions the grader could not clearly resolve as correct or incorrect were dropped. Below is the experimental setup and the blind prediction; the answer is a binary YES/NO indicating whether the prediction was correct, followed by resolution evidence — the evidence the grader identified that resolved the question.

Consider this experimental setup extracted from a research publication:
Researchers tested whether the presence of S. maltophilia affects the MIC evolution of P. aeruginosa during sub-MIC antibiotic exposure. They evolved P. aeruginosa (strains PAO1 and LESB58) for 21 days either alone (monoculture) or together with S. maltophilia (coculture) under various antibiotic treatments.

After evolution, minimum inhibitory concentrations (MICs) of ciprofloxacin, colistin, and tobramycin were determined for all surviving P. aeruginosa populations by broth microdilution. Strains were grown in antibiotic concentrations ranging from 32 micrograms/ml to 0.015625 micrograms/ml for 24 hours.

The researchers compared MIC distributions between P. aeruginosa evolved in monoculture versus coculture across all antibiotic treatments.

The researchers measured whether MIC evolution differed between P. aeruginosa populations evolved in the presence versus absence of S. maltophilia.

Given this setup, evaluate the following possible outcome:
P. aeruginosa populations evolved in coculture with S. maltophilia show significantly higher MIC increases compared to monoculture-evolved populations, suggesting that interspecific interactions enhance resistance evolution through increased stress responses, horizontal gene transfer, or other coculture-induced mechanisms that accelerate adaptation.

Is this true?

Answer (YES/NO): NO